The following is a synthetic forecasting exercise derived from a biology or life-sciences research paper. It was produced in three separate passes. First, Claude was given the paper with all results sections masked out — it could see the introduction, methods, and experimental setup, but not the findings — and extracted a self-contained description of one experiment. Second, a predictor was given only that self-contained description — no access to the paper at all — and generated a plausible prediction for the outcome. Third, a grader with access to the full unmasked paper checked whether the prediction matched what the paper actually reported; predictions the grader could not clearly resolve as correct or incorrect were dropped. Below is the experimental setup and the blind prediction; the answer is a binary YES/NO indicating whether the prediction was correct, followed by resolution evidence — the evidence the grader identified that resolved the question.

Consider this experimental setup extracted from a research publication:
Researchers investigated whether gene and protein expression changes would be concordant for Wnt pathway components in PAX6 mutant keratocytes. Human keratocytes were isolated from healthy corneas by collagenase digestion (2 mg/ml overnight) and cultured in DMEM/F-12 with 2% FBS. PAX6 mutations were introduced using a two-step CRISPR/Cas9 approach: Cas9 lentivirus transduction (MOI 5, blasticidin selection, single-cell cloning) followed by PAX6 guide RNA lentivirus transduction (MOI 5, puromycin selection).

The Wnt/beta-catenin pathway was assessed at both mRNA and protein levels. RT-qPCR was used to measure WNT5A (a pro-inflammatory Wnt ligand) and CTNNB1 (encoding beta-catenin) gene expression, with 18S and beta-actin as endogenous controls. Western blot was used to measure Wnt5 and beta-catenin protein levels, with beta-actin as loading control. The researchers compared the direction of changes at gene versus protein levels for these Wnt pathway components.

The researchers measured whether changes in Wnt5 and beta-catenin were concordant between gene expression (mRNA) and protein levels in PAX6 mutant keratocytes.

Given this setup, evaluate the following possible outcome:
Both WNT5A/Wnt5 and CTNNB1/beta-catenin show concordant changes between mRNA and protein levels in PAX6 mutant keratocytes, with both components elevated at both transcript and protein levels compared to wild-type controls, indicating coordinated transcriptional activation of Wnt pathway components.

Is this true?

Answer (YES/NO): NO